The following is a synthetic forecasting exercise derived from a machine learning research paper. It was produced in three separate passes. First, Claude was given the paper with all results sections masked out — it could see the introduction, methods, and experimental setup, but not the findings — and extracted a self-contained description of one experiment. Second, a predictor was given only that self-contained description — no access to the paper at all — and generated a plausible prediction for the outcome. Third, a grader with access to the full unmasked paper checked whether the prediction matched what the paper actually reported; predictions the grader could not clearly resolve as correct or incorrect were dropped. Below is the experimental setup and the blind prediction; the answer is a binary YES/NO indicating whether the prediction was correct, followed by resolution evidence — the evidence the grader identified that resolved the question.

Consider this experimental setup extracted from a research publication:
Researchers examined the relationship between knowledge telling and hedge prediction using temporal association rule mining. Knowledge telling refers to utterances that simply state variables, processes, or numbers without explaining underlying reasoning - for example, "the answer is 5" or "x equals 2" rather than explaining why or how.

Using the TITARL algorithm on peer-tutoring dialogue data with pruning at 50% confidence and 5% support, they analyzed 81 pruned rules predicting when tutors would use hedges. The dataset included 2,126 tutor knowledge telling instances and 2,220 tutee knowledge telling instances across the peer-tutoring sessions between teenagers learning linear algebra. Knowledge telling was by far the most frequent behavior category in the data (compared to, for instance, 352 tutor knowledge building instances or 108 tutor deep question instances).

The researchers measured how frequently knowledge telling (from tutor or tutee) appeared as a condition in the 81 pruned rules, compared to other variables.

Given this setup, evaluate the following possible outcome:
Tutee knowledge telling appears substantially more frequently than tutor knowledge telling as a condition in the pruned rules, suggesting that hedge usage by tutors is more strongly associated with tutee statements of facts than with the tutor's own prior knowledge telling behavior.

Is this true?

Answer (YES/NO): NO